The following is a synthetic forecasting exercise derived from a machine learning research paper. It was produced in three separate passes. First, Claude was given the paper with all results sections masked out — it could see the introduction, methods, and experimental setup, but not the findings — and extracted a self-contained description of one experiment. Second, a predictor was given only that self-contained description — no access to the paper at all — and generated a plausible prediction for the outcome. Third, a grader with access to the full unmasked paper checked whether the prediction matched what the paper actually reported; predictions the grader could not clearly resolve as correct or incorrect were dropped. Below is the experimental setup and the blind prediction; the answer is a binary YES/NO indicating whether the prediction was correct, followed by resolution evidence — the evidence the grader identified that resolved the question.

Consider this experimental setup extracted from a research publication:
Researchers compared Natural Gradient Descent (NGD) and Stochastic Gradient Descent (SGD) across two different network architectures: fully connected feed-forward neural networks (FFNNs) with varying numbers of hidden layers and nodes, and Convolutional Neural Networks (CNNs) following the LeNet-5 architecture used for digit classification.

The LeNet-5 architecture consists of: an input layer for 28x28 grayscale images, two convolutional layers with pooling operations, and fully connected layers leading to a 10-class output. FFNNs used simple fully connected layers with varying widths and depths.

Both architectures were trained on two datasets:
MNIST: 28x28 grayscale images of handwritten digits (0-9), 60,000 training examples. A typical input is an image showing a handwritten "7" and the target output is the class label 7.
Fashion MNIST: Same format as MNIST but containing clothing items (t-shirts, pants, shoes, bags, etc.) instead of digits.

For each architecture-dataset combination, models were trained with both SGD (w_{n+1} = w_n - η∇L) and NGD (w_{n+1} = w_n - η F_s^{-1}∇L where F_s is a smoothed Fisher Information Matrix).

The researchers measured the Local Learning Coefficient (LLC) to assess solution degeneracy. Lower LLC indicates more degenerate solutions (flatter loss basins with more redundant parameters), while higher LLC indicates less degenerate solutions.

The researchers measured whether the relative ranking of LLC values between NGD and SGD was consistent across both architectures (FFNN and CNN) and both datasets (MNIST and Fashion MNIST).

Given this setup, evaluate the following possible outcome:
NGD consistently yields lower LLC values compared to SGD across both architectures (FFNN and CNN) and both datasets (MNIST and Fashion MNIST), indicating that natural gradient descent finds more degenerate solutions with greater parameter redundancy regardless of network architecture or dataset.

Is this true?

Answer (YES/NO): NO